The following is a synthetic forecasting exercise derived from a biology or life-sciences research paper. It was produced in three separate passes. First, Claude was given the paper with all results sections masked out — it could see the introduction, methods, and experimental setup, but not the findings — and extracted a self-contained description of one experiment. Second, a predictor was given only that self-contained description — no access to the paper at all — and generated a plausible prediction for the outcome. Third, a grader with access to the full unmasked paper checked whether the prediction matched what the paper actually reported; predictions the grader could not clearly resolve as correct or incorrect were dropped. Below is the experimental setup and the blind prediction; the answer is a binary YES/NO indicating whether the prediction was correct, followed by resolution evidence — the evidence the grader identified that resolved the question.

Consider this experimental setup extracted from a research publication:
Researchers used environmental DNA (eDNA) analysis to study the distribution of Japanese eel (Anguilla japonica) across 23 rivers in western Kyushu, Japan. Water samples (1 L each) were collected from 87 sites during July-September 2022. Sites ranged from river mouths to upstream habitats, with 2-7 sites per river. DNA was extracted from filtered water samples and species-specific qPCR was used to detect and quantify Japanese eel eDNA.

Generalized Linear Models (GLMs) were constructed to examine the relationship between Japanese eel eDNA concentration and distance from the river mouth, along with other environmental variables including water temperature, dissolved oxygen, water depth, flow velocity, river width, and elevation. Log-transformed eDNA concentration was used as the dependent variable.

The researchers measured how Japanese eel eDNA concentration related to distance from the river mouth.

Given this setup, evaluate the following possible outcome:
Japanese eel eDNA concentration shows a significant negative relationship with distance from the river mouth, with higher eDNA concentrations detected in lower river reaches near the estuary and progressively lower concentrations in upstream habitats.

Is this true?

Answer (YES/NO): YES